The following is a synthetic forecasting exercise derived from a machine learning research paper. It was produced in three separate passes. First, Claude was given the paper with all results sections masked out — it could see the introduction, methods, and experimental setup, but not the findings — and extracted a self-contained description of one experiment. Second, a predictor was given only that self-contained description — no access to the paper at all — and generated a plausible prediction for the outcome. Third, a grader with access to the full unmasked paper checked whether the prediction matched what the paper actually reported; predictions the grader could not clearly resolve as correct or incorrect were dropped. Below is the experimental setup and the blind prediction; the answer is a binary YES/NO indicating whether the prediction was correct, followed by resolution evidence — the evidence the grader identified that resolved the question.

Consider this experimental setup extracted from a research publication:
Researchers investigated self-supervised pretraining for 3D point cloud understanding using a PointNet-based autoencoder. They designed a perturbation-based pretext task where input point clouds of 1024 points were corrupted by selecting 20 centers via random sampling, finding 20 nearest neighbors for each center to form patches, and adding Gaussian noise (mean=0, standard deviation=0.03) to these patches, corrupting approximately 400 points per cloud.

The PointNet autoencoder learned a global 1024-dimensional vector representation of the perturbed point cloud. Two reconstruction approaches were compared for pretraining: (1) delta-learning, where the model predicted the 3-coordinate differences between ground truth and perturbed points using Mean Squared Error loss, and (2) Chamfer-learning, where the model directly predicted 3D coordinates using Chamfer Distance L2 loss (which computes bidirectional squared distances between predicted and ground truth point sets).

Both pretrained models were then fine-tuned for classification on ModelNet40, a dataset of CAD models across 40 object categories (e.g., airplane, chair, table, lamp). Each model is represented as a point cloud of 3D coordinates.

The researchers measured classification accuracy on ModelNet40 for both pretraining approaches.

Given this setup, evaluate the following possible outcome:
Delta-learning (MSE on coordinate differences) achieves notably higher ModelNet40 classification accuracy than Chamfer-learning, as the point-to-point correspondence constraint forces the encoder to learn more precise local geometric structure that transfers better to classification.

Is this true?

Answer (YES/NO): NO